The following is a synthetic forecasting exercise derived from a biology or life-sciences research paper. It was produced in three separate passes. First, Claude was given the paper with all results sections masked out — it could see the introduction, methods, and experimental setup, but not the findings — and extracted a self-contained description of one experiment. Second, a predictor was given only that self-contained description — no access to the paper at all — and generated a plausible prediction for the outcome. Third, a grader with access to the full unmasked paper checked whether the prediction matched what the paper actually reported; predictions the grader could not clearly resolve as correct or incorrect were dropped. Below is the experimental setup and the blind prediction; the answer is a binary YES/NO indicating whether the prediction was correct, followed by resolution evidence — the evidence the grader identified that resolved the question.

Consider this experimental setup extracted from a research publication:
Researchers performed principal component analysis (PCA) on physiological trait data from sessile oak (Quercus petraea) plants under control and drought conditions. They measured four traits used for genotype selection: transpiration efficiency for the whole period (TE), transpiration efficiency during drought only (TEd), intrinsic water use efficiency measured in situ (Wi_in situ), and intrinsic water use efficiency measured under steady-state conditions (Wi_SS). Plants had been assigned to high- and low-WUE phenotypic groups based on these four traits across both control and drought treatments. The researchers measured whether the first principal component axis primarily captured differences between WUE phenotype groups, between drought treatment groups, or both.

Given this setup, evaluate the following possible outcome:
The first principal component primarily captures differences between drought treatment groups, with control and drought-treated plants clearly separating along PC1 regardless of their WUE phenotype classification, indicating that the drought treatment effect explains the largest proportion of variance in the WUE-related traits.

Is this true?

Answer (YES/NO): NO